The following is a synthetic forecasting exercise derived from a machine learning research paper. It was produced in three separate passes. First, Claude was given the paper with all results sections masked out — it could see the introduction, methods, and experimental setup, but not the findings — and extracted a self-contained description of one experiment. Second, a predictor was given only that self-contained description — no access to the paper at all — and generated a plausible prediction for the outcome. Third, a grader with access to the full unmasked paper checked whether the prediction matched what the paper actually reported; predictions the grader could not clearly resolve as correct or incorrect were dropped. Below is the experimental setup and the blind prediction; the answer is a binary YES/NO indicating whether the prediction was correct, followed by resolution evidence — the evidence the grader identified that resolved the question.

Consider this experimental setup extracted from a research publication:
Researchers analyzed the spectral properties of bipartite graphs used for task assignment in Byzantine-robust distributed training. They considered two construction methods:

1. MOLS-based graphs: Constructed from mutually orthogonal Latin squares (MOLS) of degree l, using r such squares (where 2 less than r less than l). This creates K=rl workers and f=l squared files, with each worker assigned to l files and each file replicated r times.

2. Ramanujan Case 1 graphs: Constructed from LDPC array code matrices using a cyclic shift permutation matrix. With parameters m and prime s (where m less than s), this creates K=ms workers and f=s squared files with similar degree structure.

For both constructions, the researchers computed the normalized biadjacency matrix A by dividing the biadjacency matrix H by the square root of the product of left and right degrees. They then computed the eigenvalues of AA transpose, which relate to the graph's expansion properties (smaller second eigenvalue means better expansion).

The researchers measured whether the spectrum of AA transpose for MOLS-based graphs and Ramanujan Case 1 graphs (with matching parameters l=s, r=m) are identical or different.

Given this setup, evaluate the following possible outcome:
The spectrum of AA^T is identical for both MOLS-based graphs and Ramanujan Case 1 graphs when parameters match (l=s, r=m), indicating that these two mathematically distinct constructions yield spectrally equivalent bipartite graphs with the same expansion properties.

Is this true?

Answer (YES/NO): YES